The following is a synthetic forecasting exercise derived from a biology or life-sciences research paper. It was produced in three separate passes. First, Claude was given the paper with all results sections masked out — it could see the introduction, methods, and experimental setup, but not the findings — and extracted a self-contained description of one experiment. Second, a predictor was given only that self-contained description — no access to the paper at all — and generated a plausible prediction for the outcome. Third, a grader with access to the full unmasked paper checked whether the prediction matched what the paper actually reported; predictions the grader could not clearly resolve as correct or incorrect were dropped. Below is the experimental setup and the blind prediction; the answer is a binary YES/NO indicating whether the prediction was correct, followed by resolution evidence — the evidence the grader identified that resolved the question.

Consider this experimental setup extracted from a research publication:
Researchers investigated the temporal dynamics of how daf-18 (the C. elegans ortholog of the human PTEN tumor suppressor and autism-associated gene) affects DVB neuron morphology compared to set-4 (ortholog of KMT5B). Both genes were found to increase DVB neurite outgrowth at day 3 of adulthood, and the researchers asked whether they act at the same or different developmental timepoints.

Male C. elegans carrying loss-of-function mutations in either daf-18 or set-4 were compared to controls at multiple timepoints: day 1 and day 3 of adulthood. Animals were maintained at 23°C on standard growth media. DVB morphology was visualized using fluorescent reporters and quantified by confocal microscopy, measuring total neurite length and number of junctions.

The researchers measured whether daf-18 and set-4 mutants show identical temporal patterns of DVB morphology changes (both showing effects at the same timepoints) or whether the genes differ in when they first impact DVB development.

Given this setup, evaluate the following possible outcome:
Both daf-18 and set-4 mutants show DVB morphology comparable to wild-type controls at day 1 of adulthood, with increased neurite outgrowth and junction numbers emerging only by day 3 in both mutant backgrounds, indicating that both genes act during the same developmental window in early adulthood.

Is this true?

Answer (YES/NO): NO